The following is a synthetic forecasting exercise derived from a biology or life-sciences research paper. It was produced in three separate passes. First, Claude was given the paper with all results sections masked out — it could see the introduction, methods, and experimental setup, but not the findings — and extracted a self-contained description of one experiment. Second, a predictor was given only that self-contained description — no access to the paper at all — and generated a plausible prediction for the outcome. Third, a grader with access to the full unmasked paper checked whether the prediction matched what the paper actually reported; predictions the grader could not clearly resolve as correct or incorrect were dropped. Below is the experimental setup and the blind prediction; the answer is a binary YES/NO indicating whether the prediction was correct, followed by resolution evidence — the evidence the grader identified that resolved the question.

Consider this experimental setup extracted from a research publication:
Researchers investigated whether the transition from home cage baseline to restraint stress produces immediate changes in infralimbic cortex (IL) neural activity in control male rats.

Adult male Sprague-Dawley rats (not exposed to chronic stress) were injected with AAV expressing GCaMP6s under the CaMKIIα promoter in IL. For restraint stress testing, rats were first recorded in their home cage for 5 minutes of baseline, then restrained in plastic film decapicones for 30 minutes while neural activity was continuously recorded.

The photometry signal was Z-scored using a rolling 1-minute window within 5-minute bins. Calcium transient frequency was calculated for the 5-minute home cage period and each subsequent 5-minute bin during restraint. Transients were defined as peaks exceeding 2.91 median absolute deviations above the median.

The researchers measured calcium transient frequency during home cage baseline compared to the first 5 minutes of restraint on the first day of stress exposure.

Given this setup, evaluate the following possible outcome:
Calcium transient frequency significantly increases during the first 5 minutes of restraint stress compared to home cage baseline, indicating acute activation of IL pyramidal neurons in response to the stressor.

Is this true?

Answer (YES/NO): YES